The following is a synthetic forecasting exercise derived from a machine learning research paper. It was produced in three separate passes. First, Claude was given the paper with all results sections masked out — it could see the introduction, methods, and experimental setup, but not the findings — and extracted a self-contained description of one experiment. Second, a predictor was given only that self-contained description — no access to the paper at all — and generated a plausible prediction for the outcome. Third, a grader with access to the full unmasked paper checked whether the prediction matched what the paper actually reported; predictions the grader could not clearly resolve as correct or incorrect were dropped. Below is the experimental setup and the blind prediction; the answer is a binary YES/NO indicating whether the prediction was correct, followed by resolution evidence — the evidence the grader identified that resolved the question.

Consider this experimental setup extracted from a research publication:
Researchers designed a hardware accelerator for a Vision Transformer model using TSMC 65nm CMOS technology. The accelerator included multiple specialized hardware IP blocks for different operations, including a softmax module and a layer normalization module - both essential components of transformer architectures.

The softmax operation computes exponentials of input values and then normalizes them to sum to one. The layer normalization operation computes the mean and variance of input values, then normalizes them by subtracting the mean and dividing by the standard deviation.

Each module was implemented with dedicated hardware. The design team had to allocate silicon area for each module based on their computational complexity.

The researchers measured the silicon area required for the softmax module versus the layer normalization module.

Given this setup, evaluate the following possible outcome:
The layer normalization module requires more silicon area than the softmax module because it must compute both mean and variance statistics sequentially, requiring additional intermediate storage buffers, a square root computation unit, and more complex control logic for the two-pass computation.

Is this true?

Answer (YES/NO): NO